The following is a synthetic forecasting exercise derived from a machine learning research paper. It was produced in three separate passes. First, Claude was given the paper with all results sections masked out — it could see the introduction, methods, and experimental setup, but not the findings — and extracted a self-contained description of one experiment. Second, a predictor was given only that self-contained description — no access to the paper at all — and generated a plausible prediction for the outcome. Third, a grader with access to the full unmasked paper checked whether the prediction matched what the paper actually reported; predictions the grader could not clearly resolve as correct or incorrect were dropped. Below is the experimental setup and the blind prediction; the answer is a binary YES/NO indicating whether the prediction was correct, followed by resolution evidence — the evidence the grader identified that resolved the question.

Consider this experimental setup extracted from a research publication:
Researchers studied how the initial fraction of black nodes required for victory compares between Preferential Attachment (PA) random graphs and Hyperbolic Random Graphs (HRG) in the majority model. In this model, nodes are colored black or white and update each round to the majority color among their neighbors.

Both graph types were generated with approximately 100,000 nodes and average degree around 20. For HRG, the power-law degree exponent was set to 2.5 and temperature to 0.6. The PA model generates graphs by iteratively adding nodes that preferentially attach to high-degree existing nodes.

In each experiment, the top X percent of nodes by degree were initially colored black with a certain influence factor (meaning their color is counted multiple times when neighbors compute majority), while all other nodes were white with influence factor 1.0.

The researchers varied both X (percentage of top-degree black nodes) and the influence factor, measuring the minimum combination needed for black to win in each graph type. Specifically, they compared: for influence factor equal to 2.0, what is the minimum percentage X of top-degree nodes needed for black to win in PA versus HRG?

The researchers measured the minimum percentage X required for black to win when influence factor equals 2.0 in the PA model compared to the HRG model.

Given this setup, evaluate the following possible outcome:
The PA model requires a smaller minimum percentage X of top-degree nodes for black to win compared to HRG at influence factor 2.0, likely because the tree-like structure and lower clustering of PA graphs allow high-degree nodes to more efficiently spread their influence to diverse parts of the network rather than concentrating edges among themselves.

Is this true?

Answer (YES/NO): NO